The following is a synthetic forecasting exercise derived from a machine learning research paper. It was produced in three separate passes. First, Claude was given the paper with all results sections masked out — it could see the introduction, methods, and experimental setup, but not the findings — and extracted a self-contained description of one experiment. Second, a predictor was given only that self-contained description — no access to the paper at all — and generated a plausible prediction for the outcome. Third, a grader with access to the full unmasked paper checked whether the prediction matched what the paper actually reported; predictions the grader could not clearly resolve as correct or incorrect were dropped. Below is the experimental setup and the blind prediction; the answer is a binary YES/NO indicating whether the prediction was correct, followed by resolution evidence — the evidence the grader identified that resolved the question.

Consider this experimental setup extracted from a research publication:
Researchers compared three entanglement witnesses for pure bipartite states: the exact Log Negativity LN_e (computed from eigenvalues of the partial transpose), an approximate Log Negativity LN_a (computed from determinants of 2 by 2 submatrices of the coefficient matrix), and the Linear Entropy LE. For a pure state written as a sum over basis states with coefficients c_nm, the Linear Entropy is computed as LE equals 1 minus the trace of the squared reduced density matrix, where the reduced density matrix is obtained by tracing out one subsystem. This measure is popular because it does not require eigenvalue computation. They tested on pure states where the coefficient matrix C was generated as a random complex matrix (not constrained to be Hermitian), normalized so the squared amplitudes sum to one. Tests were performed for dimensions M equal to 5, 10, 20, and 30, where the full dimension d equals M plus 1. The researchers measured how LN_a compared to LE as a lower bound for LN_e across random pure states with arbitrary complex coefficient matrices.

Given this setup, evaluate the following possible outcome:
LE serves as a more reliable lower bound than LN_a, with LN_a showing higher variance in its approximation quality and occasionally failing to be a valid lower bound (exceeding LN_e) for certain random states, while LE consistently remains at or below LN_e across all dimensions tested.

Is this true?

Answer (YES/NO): NO